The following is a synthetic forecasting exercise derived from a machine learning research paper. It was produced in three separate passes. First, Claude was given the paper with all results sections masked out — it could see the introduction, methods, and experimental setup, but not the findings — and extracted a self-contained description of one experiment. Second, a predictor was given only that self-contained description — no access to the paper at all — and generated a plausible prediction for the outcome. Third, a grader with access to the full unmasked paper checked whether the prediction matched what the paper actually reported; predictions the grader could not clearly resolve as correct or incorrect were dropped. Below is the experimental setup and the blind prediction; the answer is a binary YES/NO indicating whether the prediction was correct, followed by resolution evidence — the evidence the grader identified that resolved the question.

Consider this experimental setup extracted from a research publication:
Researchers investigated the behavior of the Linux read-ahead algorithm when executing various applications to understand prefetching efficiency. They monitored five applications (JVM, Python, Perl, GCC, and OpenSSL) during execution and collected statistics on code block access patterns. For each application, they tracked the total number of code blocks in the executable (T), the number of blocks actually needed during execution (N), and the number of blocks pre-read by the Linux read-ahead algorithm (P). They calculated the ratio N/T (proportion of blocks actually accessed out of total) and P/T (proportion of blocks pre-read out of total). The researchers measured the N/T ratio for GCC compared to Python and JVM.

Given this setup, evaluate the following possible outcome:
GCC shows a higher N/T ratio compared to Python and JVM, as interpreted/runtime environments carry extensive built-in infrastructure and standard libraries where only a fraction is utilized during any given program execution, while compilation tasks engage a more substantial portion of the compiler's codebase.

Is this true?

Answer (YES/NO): NO